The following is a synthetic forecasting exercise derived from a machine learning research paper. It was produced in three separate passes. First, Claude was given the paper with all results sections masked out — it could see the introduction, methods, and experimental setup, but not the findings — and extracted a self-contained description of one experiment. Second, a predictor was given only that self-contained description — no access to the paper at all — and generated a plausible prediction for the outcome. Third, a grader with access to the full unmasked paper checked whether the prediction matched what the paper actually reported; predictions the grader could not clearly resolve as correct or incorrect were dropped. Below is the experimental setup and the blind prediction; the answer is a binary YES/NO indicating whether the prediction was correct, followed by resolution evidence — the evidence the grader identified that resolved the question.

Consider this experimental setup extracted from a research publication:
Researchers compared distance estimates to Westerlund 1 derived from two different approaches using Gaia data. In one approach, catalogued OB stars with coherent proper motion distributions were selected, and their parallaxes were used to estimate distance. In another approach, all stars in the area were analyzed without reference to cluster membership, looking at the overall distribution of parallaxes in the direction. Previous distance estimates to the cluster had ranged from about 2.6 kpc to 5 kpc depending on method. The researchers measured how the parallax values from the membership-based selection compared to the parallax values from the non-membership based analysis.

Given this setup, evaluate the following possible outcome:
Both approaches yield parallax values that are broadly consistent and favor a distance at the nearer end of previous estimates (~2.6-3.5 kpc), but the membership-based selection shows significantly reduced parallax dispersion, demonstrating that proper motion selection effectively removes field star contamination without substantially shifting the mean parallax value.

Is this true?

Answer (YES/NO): NO